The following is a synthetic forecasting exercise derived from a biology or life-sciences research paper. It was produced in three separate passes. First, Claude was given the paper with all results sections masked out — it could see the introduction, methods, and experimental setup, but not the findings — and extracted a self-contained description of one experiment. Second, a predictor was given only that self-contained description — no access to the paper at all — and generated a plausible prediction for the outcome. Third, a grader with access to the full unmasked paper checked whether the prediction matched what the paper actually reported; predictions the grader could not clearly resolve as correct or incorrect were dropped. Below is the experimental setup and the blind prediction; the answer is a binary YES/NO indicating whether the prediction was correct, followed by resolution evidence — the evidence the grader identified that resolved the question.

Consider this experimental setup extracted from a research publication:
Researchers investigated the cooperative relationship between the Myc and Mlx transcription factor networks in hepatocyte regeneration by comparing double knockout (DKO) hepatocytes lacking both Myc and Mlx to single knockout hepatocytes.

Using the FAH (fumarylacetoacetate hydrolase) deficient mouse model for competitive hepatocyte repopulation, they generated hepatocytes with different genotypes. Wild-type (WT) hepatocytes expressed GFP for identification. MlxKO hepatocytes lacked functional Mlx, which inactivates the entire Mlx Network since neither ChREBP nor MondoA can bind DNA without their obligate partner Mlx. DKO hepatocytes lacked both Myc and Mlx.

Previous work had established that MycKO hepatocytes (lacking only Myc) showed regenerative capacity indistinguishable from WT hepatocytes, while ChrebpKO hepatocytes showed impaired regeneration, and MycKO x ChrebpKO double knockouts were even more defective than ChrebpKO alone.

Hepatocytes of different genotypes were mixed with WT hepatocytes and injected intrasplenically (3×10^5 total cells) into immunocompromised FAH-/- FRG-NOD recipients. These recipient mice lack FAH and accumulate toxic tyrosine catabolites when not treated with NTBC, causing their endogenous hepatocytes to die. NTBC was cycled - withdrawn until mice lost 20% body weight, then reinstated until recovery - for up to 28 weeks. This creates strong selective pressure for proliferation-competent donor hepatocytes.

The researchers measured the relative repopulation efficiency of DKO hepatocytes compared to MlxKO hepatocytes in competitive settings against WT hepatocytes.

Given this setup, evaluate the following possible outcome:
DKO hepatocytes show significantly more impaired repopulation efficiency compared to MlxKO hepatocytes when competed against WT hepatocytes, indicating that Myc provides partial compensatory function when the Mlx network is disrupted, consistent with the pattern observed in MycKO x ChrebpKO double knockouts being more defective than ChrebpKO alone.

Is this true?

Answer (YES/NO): YES